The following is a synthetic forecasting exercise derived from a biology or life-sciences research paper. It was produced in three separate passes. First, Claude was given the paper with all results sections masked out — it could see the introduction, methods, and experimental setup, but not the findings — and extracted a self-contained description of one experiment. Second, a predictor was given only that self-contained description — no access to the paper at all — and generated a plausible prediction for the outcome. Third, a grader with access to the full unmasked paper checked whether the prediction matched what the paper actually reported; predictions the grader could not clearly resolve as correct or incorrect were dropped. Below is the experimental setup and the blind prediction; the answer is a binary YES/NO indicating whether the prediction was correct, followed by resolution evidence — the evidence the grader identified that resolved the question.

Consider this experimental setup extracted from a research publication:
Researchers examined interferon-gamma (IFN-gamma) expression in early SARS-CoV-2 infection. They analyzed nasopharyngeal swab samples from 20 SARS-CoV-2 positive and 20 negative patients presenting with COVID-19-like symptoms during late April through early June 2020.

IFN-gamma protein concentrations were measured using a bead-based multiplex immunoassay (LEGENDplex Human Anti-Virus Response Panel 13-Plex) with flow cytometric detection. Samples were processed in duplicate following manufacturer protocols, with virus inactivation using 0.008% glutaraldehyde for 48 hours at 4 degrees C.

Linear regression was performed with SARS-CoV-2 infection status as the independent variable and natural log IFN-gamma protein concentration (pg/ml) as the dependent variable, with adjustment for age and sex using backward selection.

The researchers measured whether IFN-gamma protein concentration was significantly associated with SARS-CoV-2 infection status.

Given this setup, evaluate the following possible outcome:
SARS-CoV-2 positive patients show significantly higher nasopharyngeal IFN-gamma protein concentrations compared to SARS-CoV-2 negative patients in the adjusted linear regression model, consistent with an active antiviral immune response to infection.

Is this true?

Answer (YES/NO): NO